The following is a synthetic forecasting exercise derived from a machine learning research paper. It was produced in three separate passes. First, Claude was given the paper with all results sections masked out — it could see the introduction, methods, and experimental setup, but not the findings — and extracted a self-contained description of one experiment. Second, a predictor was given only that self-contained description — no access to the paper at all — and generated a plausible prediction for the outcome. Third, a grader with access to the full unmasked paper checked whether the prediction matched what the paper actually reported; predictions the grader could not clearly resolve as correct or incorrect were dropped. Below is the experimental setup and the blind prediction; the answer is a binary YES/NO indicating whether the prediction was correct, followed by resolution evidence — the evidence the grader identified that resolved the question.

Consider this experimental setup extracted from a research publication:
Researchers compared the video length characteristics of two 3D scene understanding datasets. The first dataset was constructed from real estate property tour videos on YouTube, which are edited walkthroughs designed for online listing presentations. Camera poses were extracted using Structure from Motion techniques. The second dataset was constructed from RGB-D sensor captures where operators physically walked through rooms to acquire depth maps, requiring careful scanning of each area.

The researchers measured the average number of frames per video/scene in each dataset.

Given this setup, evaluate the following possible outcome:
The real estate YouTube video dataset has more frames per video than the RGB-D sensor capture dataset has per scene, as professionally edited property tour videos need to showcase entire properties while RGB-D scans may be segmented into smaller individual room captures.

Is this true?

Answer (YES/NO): NO